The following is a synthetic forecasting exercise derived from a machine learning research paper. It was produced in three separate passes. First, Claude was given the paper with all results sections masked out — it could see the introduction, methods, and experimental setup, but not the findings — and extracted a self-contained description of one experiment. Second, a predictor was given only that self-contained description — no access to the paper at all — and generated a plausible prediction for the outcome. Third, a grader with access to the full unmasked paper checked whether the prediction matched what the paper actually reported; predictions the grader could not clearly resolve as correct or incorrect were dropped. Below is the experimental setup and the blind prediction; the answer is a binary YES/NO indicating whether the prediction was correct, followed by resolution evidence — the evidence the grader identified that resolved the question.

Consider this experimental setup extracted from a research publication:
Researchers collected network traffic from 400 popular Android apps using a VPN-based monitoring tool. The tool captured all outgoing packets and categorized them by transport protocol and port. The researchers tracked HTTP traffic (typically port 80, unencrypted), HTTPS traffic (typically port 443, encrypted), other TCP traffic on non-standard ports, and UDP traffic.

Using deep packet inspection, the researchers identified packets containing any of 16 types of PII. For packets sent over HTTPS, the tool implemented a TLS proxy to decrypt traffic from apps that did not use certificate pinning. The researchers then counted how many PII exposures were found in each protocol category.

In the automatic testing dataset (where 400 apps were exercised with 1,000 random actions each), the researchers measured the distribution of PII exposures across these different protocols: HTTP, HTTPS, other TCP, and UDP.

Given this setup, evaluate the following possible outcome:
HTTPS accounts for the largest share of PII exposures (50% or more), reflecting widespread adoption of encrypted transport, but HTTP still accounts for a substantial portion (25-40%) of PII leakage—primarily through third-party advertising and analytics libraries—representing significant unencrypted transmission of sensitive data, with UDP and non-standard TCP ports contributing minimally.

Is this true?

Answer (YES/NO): NO